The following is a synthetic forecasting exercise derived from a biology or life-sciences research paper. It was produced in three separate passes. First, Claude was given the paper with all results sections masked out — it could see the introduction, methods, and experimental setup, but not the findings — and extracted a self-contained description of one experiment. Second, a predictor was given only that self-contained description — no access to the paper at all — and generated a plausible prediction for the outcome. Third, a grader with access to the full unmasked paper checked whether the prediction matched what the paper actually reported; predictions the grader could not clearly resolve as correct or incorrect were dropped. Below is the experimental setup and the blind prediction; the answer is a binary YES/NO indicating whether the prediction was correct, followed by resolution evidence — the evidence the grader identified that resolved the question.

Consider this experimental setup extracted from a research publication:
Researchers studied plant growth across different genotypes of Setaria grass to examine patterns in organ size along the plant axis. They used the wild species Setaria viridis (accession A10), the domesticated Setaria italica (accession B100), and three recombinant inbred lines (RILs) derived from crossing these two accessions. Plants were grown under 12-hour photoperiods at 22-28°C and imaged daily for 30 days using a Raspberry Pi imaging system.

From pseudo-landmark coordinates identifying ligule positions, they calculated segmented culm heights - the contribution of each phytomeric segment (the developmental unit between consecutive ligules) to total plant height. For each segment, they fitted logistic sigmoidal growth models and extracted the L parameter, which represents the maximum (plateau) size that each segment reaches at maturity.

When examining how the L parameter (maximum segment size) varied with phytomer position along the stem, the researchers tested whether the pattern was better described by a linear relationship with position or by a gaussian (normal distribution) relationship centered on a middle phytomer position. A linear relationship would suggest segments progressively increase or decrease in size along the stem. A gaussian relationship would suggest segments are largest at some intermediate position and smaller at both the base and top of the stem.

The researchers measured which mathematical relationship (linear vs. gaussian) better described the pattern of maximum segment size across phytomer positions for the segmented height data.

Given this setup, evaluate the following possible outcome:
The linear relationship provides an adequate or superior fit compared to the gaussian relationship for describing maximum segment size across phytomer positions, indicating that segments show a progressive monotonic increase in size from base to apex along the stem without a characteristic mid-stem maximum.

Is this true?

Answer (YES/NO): NO